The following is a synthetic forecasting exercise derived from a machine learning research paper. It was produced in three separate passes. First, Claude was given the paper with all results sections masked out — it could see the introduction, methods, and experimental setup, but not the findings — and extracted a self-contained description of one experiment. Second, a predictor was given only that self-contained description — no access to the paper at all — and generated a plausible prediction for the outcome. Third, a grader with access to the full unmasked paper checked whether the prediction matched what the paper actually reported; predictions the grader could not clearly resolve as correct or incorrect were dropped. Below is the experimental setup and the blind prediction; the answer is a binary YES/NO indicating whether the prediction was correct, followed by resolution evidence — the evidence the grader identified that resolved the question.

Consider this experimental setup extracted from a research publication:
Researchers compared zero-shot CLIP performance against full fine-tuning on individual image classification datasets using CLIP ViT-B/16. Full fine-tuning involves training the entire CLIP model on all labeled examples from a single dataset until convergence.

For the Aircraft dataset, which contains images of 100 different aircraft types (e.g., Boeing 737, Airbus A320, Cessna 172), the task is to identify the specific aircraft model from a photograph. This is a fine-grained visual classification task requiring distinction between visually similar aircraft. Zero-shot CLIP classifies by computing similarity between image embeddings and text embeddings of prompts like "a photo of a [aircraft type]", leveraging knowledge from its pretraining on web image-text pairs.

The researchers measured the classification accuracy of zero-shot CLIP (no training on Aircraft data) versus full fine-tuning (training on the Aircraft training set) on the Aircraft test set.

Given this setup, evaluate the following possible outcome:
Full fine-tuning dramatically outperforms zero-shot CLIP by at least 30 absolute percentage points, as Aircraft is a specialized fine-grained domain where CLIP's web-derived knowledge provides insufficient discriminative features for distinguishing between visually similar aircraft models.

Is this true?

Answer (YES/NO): YES